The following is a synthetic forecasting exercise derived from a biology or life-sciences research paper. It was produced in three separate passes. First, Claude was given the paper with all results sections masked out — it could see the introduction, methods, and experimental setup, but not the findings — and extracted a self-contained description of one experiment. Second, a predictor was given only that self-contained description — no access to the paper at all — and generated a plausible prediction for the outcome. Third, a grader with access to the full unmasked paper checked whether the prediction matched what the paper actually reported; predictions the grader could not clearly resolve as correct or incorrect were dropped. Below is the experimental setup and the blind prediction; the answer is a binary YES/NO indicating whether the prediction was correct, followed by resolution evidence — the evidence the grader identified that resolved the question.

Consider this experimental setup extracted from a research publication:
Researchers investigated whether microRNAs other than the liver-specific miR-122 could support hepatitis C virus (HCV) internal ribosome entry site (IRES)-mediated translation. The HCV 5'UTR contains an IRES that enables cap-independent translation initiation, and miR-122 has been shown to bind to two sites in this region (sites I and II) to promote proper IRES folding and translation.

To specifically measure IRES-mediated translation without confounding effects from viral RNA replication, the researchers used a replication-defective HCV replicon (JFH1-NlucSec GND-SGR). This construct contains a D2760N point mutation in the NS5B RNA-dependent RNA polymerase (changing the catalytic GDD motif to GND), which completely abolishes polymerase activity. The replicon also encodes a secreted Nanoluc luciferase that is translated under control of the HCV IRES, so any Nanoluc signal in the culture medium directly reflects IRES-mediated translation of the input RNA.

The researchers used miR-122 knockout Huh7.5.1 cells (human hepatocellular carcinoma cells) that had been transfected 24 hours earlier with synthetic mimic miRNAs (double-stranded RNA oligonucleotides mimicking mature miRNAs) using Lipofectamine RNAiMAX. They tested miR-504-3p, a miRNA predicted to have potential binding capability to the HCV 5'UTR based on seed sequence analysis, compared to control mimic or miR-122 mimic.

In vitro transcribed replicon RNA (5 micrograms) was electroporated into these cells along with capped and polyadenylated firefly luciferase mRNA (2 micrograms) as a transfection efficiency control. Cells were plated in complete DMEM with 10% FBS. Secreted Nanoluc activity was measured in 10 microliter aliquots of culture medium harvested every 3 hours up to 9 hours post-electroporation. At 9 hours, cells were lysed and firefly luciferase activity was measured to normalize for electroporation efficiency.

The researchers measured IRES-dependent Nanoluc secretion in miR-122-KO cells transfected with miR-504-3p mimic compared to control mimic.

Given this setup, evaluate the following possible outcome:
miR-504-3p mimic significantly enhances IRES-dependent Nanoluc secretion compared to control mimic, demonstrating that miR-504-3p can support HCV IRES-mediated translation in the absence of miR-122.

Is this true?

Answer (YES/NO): YES